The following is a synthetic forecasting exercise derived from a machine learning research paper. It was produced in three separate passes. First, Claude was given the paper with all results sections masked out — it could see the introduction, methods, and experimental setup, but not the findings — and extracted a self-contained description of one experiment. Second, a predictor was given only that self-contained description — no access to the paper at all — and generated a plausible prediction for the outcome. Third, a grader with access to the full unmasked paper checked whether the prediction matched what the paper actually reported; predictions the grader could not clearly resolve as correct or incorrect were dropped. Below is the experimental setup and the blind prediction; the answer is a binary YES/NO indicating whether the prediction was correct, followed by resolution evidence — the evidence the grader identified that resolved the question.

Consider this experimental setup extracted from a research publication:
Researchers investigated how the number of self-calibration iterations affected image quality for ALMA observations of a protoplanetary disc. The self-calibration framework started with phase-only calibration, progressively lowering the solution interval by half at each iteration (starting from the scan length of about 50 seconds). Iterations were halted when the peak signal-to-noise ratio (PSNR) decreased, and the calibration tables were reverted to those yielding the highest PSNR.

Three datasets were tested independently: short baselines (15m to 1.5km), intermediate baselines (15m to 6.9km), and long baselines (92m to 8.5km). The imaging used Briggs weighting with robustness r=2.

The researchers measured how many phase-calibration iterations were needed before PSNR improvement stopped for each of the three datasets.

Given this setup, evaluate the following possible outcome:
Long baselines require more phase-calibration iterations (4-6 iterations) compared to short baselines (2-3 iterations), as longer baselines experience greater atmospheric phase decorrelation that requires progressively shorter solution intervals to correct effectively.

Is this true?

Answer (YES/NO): NO